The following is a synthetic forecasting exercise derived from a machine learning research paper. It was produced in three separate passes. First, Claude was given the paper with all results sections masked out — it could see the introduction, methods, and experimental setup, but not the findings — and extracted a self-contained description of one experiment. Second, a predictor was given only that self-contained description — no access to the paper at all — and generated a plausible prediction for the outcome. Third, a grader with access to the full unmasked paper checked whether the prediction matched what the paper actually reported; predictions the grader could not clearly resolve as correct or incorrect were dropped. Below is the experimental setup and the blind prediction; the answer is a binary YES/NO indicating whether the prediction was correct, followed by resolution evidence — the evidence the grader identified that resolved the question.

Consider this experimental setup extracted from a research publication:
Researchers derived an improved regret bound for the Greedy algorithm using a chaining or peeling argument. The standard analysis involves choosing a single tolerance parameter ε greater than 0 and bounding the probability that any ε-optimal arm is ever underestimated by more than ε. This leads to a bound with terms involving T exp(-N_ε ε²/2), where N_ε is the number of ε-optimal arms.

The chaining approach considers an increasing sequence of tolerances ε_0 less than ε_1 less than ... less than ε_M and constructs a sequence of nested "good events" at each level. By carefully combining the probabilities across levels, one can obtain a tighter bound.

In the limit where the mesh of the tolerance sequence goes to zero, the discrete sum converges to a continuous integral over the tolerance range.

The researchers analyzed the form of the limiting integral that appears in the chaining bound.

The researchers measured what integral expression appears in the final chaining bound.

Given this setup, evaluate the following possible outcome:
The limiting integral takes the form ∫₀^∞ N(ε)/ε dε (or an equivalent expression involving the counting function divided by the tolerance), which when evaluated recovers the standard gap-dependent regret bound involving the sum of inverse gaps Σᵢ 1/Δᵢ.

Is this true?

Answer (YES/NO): NO